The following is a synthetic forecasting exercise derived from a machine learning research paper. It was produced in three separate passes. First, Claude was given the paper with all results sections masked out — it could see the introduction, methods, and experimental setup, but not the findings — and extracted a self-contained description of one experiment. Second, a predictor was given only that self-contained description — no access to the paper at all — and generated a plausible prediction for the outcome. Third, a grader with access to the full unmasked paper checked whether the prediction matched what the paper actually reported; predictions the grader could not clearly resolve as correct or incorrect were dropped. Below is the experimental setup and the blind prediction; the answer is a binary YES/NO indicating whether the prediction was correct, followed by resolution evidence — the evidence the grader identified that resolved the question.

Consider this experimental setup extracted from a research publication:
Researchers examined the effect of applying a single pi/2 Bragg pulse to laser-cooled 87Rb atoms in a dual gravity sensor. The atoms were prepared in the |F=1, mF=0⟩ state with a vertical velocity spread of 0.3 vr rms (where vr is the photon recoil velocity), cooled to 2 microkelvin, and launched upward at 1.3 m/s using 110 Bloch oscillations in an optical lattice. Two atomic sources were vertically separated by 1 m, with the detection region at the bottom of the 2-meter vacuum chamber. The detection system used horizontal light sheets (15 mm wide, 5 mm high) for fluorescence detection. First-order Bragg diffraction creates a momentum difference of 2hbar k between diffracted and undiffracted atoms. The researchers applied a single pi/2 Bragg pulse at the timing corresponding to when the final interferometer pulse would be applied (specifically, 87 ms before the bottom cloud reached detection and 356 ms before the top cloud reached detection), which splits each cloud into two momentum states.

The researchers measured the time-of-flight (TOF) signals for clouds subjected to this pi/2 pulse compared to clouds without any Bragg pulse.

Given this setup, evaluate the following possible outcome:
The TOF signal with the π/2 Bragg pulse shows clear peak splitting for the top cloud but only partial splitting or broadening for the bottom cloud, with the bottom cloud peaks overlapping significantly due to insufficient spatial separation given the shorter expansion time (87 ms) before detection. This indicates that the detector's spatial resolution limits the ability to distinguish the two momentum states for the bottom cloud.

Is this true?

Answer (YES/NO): NO